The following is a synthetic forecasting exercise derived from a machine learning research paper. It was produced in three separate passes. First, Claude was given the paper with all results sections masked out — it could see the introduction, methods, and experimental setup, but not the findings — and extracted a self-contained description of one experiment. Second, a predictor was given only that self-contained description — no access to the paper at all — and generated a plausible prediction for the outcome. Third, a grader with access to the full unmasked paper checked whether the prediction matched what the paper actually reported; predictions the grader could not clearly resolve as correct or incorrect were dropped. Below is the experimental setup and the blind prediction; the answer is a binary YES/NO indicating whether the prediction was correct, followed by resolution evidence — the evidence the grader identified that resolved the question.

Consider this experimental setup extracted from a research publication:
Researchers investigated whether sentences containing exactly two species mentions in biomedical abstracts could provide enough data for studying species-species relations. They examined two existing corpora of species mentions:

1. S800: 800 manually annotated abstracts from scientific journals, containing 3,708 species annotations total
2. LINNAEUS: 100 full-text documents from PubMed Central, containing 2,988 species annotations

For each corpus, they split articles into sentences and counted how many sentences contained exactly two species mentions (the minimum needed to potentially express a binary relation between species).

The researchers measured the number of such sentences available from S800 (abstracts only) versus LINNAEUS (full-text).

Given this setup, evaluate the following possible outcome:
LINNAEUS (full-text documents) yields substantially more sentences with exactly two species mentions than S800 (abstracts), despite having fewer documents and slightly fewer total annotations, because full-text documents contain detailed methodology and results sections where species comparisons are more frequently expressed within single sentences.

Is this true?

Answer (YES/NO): YES